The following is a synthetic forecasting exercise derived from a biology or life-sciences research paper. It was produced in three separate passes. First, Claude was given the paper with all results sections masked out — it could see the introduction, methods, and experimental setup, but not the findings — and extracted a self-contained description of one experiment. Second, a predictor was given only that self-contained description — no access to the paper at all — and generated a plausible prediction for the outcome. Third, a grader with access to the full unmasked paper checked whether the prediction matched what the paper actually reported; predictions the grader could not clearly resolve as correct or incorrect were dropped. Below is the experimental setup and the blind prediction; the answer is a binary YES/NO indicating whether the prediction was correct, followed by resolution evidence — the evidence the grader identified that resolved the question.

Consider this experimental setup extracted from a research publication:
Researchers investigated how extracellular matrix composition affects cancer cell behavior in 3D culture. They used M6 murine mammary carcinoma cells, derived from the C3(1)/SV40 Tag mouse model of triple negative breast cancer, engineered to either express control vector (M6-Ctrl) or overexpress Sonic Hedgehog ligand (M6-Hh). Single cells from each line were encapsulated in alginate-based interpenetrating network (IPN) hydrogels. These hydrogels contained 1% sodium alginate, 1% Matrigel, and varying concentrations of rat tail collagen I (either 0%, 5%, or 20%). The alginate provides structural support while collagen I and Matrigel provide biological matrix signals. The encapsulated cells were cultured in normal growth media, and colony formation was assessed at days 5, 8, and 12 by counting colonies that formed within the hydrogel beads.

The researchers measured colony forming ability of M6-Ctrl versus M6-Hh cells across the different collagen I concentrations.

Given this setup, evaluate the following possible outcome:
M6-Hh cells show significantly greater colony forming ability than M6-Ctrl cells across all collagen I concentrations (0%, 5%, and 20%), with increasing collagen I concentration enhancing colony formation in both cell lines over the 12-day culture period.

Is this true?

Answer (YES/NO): NO